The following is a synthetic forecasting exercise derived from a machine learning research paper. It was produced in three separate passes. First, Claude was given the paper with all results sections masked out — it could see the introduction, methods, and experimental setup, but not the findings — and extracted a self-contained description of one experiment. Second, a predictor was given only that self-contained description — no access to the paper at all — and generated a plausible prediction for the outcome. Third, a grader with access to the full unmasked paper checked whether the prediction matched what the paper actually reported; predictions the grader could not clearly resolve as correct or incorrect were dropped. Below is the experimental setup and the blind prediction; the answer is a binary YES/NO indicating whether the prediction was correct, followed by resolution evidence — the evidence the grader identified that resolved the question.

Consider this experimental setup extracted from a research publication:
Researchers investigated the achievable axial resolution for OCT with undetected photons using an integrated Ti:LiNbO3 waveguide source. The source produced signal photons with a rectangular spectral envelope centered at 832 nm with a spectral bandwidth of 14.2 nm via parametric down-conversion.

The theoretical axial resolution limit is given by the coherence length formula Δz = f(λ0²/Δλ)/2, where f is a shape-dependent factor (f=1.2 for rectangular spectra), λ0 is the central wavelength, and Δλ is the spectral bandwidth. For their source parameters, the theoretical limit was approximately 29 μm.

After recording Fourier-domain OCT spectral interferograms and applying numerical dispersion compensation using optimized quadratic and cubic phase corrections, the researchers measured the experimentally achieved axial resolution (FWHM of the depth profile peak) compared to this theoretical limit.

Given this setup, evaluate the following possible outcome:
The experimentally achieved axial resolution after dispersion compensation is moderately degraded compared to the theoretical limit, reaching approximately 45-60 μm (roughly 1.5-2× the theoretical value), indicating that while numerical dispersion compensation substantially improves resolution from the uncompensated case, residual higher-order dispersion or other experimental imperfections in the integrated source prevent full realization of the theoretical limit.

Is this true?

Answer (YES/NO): NO